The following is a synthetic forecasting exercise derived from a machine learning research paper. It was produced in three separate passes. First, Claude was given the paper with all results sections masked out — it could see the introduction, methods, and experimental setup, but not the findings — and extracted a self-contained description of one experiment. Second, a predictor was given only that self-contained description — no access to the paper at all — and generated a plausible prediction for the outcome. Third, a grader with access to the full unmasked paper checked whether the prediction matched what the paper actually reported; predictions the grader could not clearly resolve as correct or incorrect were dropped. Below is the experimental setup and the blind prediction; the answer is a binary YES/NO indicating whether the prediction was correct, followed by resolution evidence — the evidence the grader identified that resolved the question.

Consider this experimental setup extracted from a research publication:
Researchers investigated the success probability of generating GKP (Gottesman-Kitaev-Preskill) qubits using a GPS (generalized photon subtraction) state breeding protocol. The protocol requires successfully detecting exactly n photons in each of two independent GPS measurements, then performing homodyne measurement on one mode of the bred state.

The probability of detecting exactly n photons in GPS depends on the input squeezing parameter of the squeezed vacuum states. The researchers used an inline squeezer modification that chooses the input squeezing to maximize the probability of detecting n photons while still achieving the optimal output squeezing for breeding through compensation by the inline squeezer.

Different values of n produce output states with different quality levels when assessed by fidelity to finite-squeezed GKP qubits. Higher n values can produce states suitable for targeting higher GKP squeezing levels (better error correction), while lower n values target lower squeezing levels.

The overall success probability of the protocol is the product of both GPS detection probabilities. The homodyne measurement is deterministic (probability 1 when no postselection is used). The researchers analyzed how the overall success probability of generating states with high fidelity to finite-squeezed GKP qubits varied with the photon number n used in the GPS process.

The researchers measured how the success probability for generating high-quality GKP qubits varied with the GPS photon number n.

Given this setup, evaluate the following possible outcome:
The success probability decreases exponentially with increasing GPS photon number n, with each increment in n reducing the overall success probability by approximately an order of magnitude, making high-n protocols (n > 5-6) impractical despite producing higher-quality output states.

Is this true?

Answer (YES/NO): NO